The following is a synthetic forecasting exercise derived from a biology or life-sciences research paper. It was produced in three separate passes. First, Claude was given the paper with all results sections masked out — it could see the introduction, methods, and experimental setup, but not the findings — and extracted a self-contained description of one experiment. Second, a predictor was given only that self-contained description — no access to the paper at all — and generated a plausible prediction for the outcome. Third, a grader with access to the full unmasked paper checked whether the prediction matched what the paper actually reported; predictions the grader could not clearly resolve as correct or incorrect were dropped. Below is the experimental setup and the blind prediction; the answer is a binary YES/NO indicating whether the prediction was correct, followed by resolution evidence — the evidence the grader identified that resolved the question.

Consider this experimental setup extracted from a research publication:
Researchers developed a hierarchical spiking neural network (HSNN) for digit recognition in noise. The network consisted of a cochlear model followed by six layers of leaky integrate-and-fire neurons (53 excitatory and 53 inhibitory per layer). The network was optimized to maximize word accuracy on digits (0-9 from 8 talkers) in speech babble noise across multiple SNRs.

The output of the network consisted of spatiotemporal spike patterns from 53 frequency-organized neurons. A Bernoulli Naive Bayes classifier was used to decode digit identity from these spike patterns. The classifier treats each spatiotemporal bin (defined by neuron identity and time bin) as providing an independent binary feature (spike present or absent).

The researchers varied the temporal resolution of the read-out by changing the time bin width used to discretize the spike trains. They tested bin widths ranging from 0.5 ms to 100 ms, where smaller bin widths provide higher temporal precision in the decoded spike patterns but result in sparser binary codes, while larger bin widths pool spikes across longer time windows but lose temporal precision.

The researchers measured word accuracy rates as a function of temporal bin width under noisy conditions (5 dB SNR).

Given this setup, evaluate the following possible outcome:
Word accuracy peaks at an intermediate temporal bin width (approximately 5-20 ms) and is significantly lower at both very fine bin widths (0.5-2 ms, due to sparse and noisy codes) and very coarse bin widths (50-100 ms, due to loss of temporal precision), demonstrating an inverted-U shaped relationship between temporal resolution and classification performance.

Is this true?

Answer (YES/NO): YES